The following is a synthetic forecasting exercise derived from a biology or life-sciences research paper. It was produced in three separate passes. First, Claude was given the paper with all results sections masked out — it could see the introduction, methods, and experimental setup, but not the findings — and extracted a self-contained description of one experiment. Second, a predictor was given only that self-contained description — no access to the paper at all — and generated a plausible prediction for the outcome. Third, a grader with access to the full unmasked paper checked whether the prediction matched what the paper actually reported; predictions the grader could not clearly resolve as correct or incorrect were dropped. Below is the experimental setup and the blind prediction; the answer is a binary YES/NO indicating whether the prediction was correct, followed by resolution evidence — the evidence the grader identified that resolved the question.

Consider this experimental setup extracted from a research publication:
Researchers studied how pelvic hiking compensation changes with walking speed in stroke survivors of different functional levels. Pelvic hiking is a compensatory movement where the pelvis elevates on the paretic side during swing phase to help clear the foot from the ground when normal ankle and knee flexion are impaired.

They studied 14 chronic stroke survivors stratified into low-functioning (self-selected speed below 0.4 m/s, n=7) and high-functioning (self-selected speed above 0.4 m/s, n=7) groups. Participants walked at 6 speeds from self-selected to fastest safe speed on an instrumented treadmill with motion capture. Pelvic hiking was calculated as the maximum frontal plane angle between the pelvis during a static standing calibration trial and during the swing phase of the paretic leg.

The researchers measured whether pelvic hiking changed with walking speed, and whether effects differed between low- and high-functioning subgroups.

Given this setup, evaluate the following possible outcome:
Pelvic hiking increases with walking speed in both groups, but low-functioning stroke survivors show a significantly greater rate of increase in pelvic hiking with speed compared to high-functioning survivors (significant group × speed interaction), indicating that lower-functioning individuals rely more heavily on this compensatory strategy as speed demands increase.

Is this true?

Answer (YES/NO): NO